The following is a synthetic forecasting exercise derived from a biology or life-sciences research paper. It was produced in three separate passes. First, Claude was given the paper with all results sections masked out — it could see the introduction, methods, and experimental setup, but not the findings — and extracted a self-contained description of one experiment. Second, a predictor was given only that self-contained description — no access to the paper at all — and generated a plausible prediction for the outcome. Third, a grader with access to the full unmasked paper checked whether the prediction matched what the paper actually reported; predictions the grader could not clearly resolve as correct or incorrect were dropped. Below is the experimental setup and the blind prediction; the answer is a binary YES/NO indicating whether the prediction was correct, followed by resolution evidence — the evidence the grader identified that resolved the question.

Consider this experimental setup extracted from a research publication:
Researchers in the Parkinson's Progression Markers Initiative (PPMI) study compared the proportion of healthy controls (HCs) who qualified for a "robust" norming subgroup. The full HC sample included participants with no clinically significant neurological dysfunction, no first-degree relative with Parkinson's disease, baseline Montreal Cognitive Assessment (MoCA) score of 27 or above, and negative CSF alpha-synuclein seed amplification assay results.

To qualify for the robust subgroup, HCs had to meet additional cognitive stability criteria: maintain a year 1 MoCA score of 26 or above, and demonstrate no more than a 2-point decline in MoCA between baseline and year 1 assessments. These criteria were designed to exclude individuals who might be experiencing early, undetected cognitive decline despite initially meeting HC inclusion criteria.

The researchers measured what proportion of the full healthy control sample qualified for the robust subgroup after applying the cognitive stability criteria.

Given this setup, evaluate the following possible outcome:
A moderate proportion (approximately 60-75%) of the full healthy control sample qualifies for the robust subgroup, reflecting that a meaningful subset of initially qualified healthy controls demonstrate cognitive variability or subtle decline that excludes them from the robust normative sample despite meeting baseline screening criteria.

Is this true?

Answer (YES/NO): YES